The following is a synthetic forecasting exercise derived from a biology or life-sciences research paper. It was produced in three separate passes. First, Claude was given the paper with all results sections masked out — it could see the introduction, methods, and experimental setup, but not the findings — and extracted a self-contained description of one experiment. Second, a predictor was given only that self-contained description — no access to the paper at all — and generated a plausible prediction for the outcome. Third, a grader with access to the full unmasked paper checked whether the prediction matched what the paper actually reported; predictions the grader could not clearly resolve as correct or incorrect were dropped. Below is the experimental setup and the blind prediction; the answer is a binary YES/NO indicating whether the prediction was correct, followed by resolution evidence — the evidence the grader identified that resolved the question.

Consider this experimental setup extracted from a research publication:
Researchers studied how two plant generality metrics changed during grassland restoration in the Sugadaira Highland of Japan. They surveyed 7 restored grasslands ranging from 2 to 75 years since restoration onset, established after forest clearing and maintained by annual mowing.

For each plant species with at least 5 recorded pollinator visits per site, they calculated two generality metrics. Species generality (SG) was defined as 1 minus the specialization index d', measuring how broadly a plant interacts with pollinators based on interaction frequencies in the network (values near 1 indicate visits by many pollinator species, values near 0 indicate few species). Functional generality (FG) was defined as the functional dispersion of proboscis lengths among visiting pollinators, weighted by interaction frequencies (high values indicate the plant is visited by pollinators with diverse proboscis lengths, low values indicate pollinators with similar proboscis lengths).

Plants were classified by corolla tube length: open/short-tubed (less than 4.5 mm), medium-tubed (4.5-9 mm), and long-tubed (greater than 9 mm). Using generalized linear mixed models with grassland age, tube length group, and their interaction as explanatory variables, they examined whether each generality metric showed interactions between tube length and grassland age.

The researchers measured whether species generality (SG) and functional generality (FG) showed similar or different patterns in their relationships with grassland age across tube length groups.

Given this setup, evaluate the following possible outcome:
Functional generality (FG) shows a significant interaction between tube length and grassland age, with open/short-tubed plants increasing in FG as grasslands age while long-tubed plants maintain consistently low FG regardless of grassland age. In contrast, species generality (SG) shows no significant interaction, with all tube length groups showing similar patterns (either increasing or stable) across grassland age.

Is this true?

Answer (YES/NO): NO